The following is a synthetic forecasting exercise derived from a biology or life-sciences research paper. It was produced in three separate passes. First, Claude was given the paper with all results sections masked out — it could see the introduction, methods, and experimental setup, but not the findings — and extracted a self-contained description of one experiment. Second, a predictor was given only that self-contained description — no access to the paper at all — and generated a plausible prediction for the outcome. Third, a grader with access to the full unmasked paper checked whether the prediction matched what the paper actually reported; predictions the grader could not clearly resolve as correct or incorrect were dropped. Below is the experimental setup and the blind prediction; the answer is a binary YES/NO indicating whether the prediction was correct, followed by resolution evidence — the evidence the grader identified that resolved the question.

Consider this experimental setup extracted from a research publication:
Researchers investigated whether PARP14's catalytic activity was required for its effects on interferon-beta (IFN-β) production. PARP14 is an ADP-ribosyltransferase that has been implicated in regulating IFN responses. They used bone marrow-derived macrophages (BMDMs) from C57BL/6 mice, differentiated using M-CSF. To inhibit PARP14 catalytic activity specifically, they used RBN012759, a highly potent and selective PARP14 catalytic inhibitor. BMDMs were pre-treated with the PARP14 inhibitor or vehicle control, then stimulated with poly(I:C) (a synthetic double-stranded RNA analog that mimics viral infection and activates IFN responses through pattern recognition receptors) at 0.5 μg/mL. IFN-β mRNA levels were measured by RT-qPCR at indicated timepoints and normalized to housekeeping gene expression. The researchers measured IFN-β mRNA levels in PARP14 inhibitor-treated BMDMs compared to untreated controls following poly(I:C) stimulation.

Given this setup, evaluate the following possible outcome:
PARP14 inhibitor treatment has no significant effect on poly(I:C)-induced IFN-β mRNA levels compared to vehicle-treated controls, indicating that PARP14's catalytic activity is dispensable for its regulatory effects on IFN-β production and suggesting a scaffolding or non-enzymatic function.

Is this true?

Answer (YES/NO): NO